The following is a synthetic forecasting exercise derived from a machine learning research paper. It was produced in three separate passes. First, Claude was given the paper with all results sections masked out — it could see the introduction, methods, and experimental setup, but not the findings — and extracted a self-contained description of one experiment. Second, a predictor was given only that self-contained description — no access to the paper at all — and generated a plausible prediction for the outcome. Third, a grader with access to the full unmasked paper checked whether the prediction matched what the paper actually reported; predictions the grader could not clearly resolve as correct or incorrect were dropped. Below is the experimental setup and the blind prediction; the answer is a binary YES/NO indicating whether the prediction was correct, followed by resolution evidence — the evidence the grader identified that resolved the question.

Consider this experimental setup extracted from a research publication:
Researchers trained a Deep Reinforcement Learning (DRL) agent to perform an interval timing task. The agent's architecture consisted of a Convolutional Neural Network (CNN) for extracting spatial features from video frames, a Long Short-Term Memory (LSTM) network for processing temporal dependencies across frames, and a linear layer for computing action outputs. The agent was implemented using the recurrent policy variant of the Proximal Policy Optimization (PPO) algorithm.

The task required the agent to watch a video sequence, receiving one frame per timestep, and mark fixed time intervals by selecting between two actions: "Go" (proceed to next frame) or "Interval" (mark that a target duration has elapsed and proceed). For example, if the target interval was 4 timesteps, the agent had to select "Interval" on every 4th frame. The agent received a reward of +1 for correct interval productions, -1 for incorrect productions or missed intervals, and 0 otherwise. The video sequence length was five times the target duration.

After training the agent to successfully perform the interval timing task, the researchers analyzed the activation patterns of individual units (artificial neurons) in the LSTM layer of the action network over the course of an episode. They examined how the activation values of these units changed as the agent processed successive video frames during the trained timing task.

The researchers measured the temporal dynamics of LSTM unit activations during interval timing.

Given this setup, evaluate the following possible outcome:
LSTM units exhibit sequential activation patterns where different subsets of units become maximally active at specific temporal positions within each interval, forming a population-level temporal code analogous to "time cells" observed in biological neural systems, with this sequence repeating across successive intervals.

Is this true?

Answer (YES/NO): NO